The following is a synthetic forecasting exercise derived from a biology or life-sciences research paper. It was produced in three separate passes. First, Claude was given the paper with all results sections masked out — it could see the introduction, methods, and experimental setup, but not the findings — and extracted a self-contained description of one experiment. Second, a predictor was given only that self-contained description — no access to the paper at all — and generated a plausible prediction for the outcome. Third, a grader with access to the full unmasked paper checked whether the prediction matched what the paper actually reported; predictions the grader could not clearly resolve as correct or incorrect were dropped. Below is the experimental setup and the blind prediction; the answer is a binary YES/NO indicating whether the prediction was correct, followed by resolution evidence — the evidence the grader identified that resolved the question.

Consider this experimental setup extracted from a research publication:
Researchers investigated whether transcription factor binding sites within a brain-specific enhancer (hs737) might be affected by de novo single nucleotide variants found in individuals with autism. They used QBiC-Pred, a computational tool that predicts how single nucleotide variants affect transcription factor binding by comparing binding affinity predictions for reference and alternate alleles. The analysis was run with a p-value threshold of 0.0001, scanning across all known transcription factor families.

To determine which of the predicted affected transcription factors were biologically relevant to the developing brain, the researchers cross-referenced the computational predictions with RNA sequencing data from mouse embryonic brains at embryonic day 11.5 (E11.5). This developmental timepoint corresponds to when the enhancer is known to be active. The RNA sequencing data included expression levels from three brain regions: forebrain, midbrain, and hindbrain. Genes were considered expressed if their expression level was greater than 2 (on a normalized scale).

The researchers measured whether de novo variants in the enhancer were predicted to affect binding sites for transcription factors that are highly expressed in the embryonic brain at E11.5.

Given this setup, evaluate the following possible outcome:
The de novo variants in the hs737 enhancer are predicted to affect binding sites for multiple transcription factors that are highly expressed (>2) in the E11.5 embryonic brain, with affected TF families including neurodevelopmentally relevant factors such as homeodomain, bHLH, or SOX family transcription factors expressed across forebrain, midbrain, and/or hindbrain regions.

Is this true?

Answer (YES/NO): YES